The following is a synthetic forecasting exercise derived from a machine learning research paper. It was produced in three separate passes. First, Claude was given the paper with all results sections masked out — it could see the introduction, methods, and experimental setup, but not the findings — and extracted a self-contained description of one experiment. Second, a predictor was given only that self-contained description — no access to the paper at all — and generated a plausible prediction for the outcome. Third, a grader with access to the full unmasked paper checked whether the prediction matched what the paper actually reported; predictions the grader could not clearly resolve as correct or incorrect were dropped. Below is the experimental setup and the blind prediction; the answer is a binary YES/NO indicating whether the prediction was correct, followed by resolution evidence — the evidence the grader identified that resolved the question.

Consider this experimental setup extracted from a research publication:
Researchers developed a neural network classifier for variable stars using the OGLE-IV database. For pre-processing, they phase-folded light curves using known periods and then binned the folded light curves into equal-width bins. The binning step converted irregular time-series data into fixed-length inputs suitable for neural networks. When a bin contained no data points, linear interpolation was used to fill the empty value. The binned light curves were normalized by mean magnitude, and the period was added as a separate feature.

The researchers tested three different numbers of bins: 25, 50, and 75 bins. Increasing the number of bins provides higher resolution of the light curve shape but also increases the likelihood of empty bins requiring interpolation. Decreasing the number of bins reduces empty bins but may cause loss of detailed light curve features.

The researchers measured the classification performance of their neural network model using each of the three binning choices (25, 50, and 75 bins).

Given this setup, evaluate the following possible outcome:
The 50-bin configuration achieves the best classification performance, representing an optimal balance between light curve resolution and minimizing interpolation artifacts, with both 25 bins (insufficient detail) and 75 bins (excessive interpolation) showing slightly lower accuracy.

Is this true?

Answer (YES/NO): YES